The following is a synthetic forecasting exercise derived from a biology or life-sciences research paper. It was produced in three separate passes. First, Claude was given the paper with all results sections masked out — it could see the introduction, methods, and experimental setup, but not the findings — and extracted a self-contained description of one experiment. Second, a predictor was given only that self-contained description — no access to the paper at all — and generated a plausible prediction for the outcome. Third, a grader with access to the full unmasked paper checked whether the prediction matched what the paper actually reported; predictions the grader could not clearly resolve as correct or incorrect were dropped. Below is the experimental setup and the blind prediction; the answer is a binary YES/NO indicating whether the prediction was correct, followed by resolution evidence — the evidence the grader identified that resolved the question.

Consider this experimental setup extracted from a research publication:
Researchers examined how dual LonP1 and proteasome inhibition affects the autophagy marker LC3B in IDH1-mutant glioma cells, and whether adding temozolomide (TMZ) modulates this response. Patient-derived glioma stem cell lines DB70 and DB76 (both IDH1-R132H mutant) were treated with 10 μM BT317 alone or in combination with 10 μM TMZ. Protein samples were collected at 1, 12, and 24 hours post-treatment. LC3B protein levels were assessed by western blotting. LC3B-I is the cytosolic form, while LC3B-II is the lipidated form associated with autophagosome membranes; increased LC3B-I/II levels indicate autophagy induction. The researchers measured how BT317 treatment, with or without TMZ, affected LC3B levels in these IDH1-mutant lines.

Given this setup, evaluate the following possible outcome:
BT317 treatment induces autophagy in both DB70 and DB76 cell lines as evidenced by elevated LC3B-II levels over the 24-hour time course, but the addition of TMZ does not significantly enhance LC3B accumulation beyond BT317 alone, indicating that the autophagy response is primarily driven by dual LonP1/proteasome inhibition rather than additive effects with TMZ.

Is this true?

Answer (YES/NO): NO